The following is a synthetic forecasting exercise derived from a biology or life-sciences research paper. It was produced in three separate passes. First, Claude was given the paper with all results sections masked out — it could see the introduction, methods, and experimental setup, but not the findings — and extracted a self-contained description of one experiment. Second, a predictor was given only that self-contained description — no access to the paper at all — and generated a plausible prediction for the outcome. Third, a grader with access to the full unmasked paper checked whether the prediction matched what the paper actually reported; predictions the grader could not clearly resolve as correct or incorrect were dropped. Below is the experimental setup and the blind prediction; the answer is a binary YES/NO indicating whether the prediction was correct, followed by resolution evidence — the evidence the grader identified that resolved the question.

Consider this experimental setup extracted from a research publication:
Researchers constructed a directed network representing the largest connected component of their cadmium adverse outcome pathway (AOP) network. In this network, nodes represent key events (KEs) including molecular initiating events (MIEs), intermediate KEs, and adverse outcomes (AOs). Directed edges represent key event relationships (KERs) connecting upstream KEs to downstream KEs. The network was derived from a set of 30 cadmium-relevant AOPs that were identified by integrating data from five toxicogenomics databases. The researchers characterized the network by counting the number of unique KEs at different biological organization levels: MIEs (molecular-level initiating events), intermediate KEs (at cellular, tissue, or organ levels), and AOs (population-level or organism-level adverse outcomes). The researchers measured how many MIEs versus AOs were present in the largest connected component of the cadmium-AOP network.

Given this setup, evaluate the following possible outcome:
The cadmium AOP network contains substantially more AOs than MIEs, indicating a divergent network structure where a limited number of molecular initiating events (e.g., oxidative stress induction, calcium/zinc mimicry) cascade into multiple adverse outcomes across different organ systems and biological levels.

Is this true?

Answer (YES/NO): NO